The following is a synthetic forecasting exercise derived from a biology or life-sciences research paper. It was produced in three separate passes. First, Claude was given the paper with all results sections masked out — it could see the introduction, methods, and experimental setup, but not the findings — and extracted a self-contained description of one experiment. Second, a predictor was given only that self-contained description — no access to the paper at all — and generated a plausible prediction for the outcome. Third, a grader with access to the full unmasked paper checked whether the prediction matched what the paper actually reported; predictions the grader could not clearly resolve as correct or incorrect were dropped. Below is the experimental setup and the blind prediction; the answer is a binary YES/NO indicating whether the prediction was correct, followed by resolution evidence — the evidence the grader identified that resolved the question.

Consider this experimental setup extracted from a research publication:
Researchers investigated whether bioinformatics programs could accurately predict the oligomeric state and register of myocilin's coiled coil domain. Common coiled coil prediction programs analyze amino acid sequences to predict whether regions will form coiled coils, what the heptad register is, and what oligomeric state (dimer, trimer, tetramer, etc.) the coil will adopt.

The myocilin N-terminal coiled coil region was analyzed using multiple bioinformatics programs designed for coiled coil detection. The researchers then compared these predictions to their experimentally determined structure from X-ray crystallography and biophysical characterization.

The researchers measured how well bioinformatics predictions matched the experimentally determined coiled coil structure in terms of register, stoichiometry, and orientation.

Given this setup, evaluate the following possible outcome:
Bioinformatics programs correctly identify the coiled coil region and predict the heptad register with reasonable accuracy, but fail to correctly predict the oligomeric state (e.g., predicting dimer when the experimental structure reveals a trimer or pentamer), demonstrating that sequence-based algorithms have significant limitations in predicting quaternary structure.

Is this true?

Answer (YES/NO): NO